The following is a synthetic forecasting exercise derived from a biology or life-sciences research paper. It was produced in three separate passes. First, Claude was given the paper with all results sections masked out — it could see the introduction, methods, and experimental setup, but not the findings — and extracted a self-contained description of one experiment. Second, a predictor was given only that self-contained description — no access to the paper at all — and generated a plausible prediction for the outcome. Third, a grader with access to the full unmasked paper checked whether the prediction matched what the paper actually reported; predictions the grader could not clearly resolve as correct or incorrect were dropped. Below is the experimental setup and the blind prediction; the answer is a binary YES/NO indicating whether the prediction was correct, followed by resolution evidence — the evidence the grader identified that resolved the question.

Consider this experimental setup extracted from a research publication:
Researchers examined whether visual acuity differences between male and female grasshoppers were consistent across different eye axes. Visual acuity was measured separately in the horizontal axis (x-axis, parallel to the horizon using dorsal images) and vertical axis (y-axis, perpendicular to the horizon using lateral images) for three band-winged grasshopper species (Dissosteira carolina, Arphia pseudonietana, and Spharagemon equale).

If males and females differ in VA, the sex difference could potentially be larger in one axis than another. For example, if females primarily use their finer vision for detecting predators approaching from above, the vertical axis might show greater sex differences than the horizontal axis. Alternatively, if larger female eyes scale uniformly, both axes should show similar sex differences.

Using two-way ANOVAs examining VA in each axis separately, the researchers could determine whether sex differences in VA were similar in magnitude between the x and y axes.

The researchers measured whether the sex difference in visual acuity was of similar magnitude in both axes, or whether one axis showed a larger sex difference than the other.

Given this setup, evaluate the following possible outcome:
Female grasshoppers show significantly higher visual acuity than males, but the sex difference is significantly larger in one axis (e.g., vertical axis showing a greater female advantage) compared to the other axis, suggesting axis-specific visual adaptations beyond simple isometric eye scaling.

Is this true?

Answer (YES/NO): YES